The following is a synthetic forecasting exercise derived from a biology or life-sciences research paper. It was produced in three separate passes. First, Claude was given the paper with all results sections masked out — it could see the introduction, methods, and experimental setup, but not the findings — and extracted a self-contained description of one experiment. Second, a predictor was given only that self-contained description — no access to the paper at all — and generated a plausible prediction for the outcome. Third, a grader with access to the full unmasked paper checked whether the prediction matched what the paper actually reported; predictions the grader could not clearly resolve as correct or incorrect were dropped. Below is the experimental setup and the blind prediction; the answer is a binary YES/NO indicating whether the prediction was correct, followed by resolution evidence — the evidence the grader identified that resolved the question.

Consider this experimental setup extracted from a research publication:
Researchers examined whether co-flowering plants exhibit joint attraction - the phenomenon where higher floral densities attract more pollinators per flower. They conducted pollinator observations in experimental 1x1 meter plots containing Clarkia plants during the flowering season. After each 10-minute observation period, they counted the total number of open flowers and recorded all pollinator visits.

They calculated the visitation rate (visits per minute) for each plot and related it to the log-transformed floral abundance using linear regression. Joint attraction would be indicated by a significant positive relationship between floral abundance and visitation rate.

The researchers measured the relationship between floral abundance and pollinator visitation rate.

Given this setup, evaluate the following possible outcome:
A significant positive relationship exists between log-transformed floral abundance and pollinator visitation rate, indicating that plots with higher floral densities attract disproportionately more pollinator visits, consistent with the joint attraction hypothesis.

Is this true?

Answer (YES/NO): YES